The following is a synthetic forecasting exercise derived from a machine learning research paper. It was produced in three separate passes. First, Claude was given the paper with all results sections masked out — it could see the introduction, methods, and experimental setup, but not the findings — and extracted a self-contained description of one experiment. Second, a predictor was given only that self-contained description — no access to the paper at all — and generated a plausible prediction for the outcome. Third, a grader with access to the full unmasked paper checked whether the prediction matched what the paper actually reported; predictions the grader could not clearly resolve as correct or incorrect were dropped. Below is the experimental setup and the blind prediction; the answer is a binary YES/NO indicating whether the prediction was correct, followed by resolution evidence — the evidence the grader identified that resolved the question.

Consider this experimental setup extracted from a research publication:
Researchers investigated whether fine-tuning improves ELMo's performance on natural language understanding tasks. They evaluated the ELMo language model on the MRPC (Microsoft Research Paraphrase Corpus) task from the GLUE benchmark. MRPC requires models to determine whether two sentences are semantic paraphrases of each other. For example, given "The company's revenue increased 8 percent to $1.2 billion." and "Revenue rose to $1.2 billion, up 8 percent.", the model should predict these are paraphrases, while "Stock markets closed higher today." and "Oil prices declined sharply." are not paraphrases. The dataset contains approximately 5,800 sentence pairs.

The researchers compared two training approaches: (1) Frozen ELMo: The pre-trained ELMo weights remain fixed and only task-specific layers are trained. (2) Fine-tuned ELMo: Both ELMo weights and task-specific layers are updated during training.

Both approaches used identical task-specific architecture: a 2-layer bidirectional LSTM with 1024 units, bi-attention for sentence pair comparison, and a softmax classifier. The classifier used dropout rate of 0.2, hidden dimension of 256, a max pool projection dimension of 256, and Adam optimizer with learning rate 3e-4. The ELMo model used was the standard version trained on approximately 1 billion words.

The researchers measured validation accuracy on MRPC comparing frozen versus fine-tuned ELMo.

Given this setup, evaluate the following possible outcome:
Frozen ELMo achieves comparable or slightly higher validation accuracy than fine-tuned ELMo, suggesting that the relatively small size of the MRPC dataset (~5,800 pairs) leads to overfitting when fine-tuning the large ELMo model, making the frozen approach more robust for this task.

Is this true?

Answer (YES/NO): YES